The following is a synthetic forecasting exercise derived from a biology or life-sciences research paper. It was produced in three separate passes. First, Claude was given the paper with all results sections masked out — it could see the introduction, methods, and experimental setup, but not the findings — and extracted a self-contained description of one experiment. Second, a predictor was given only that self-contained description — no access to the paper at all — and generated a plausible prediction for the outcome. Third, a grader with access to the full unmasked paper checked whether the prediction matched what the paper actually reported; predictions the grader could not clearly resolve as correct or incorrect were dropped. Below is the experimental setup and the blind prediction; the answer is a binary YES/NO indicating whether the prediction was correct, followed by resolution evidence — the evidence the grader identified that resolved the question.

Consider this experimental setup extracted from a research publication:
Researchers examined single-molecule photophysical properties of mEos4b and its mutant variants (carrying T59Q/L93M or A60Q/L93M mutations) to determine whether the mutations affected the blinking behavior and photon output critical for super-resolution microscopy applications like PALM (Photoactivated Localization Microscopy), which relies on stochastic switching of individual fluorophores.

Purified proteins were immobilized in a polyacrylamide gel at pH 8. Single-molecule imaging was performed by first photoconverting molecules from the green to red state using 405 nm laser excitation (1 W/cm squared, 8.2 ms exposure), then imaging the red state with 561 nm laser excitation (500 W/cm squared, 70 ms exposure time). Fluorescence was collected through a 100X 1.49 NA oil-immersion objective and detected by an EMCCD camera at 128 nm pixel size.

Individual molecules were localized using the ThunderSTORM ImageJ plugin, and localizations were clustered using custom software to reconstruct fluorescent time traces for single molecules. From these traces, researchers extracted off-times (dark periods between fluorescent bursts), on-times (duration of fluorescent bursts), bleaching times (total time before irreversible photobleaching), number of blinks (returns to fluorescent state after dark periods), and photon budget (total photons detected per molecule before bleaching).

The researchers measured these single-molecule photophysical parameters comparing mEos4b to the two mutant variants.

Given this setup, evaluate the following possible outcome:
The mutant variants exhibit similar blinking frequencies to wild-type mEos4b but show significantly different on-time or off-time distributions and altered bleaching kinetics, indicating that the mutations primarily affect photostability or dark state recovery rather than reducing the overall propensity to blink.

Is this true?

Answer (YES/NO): NO